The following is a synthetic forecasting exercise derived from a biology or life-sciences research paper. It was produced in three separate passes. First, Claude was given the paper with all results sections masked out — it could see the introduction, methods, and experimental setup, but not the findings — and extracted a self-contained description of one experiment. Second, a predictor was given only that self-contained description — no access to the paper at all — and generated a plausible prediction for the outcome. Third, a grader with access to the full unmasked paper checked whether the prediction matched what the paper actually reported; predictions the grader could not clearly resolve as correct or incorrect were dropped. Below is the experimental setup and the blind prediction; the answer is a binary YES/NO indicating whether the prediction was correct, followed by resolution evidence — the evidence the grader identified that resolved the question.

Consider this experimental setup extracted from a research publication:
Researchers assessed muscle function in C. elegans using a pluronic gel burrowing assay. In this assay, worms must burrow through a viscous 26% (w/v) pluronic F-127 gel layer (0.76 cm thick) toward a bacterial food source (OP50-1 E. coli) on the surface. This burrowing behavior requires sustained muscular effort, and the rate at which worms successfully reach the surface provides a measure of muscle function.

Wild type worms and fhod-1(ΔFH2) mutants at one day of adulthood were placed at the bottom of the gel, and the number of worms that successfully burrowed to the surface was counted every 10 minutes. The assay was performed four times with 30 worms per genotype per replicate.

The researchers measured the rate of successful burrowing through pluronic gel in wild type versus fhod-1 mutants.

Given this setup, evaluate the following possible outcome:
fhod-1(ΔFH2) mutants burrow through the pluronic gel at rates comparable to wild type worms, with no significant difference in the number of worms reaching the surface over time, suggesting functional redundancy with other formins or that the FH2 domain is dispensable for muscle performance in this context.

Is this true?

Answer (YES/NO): NO